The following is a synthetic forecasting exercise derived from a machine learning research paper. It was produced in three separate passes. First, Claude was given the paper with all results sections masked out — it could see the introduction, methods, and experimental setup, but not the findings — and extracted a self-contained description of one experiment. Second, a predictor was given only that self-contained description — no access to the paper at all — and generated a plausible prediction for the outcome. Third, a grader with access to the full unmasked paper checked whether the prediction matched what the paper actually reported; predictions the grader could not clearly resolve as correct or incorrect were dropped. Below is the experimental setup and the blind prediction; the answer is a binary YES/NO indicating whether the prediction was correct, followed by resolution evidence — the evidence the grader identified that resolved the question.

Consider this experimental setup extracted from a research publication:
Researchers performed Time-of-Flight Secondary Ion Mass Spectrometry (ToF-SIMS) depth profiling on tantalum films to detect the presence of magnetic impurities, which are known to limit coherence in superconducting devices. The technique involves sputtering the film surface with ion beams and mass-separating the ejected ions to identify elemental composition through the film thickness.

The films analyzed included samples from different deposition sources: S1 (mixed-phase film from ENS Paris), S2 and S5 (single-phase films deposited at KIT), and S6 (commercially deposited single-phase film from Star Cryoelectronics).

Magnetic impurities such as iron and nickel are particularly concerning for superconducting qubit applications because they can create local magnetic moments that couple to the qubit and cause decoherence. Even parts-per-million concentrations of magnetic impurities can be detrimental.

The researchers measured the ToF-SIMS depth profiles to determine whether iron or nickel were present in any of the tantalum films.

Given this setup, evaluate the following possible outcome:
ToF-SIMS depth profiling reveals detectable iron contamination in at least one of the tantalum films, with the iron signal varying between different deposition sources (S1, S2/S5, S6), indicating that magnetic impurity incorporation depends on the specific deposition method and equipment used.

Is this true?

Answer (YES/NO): NO